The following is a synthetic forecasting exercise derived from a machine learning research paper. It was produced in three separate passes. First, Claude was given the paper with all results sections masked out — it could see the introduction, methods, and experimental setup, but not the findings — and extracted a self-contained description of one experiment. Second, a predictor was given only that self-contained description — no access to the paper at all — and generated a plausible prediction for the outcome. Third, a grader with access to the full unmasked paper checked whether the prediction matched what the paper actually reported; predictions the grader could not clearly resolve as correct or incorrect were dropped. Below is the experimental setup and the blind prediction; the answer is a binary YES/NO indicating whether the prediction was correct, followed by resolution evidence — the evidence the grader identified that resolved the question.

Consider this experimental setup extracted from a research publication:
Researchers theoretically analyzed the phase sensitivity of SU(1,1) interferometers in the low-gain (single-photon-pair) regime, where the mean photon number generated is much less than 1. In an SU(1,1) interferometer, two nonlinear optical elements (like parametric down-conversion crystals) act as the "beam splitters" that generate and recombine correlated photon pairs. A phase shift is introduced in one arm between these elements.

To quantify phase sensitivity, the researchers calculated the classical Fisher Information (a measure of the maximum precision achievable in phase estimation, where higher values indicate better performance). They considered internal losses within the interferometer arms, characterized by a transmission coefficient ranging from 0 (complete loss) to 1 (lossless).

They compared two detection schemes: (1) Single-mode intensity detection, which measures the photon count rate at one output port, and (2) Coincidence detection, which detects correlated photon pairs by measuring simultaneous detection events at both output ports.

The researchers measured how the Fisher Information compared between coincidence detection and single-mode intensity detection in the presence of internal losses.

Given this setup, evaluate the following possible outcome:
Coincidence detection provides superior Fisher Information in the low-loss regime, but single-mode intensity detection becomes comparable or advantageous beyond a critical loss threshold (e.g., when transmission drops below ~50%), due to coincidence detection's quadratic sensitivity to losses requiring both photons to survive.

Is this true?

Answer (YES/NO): NO